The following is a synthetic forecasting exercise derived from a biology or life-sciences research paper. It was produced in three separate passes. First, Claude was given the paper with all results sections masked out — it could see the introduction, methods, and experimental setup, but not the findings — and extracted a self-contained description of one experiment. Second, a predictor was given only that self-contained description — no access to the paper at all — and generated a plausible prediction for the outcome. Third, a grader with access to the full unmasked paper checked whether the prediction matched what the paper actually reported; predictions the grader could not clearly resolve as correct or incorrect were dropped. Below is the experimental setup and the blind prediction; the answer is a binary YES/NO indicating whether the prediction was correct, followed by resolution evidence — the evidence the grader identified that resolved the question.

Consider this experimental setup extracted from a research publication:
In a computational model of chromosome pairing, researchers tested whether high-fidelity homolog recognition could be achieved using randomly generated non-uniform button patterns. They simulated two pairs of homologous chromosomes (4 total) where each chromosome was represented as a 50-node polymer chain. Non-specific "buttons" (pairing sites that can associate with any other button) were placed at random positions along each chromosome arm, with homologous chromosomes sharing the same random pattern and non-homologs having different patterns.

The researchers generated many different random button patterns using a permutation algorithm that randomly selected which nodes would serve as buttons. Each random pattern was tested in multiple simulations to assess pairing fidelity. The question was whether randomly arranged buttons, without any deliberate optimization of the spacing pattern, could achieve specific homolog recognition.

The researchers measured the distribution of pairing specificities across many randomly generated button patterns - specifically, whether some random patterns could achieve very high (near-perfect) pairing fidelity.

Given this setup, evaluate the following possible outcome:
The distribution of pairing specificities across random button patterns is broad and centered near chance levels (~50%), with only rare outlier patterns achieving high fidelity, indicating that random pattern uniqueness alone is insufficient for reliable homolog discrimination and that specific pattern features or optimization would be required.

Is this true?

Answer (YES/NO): NO